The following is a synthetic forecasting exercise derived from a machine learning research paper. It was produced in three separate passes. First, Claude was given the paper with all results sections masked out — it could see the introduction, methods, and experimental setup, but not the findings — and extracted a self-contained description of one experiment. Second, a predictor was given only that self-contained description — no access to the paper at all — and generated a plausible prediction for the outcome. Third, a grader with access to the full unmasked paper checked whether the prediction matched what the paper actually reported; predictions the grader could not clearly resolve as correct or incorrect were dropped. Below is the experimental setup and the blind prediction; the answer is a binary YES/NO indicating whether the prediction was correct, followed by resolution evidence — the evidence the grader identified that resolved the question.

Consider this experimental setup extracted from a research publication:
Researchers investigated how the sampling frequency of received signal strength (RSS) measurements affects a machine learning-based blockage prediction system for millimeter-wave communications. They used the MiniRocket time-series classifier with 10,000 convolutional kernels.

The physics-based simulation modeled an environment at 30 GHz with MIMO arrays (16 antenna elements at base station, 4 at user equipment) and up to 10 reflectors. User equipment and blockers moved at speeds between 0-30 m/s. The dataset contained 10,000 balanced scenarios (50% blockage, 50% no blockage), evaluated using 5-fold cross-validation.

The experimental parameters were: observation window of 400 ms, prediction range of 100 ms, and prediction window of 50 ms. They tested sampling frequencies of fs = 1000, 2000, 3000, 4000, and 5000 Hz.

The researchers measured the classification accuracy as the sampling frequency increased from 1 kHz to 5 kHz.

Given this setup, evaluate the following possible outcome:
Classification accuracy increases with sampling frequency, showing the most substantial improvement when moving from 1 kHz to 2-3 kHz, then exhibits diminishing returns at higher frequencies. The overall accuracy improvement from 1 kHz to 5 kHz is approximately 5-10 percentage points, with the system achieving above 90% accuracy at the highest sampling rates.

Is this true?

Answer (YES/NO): NO